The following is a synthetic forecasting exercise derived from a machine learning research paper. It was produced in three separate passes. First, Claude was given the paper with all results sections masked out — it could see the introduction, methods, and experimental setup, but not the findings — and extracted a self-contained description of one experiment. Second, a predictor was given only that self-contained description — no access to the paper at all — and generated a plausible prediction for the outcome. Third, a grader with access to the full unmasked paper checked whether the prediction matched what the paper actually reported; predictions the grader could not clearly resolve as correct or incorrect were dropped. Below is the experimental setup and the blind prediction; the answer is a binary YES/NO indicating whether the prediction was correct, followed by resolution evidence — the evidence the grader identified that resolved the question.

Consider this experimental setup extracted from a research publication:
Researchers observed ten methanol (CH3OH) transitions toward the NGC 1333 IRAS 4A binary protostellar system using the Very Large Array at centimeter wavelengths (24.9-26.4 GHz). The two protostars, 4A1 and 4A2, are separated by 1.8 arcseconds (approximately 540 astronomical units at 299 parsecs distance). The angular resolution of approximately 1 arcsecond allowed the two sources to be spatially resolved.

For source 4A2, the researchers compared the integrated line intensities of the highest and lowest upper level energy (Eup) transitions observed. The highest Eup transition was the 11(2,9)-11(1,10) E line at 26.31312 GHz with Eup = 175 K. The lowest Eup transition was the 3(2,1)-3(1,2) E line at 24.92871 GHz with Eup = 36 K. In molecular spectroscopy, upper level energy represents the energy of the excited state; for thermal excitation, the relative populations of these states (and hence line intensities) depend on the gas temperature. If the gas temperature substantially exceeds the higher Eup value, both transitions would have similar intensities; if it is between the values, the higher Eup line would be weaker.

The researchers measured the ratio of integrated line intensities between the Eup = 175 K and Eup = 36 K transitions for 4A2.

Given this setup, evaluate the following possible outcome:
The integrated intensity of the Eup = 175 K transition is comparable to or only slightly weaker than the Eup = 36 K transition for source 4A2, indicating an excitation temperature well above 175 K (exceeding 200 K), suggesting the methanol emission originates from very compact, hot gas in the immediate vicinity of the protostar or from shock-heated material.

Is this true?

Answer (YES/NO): NO